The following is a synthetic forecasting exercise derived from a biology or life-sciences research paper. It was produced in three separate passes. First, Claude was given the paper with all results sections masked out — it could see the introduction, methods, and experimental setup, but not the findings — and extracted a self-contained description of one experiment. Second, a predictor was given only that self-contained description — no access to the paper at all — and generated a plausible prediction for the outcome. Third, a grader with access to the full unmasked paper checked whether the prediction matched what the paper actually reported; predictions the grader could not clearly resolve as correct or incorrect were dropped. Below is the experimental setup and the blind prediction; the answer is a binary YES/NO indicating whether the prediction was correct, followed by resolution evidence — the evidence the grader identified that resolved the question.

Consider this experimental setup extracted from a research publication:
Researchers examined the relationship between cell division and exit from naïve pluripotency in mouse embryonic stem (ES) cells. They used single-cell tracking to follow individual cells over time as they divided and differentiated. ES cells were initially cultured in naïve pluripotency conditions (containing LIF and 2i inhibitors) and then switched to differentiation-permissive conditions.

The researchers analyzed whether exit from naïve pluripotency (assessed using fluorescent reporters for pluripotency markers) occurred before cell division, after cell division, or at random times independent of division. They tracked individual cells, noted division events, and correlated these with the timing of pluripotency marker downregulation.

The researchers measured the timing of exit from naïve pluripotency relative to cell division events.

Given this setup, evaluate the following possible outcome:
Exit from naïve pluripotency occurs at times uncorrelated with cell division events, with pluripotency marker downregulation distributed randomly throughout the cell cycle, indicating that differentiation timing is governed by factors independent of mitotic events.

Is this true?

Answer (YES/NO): NO